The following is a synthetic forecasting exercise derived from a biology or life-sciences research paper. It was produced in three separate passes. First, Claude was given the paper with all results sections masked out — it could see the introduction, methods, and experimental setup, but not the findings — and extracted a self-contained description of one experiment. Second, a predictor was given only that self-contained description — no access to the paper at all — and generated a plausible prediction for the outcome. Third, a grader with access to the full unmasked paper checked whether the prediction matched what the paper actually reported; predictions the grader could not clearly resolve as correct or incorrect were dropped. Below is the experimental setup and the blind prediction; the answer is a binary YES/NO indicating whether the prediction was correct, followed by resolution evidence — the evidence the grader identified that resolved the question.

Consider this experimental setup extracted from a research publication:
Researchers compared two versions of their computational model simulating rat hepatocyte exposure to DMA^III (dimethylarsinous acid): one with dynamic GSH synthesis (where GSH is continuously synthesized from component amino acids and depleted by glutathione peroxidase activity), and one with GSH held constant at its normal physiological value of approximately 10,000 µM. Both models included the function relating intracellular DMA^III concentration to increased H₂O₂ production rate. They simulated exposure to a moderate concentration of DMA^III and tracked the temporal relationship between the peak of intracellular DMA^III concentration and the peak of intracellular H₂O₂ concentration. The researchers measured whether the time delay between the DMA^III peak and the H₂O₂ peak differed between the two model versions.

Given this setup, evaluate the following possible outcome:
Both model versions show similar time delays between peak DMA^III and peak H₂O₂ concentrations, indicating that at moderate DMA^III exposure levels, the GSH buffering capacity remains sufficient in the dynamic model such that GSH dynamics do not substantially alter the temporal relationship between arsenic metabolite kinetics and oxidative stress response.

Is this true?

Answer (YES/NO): NO